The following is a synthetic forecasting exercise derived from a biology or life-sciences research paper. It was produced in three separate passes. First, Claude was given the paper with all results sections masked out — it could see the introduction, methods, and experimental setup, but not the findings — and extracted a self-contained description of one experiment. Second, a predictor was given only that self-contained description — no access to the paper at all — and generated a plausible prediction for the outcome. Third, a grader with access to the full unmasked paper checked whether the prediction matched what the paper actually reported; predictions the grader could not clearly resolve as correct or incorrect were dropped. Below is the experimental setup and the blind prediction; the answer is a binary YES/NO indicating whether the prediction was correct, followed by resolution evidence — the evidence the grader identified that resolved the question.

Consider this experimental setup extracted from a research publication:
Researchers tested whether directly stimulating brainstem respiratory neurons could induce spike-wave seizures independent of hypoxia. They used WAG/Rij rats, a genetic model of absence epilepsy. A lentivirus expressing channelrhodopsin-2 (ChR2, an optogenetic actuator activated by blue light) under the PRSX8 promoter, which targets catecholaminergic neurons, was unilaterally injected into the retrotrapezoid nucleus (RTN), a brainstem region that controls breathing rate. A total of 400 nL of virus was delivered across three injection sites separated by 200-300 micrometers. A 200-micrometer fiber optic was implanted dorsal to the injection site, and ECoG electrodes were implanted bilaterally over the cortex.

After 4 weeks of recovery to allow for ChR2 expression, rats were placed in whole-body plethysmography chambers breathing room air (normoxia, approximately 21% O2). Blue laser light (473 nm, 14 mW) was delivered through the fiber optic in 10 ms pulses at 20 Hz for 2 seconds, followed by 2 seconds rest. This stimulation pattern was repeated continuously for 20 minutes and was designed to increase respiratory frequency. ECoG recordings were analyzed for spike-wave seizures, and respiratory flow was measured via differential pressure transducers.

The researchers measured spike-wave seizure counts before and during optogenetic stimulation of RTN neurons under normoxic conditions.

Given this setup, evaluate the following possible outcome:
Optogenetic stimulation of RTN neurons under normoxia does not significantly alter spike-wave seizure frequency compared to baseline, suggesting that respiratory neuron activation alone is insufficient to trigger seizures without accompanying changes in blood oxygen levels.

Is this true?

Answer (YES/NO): NO